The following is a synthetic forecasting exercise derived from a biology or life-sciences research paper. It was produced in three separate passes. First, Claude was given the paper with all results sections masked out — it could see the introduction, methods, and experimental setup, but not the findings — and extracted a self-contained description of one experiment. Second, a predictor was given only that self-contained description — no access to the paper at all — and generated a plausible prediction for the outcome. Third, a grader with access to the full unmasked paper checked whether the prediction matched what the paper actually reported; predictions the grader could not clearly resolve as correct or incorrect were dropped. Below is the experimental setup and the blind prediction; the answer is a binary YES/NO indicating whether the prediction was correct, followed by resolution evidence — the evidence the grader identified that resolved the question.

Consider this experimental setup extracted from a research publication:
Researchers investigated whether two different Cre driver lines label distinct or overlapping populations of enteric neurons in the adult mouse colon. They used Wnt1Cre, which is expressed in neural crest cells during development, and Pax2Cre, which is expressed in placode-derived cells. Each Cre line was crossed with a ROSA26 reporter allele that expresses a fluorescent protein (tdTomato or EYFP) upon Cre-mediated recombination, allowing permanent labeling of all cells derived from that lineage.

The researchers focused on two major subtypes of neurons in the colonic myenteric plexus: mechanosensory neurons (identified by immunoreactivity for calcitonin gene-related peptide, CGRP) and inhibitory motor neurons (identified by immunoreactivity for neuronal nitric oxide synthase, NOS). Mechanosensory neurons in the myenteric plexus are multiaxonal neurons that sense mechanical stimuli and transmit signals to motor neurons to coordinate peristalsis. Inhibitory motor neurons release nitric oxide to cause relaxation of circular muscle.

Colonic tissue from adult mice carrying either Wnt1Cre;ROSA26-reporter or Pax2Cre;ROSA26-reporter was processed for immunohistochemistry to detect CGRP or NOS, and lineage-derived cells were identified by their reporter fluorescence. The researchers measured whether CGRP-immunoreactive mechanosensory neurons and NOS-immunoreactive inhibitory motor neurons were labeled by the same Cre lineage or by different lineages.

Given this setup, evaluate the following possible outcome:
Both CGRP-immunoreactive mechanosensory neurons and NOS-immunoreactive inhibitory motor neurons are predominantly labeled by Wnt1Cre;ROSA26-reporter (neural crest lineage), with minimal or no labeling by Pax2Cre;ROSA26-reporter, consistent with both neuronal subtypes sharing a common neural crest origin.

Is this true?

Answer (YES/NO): NO